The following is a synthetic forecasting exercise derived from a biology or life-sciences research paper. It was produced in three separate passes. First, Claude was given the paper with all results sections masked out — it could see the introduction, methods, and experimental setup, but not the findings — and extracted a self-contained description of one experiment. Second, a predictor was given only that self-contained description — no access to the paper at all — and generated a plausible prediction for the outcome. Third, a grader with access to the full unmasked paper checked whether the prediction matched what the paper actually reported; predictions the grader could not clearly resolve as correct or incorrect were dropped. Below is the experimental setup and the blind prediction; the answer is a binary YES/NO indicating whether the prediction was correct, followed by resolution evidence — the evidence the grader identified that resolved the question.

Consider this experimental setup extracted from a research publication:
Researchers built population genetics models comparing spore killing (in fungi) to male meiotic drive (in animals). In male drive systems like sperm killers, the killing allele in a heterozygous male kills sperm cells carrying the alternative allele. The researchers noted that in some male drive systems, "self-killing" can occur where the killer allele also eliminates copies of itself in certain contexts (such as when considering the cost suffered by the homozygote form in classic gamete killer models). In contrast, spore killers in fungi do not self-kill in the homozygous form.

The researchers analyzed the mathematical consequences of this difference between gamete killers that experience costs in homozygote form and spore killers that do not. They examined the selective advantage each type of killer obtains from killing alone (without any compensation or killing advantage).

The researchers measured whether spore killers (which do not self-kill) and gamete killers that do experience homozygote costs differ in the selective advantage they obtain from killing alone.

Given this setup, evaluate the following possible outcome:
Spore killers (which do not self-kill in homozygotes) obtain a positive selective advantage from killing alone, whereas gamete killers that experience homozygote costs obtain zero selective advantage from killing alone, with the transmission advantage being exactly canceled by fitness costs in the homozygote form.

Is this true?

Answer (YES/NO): YES